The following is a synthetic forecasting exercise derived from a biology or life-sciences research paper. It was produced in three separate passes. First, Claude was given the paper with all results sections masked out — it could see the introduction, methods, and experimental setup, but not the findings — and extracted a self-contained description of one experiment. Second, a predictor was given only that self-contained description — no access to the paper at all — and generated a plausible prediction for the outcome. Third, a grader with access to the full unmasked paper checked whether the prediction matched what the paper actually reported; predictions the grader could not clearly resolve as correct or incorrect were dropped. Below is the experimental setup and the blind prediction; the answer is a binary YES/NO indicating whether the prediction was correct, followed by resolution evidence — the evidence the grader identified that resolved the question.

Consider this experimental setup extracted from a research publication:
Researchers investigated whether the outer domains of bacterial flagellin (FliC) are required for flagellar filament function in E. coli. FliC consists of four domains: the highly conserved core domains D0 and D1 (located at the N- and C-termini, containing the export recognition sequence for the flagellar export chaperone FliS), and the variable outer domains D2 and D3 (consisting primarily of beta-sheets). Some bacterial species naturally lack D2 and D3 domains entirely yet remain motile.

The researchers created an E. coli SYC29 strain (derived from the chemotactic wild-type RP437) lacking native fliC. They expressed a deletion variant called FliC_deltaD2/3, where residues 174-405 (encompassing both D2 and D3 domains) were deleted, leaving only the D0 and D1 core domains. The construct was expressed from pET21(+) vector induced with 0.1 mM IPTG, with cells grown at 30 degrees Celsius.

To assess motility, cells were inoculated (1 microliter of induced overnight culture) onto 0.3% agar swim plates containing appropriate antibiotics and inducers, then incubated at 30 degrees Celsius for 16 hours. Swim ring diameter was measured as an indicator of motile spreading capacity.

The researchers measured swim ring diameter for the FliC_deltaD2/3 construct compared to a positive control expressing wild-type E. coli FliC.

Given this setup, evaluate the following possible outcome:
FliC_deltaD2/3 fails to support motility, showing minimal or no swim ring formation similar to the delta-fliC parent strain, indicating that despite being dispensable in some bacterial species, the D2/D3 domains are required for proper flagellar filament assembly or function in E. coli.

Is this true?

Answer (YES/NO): NO